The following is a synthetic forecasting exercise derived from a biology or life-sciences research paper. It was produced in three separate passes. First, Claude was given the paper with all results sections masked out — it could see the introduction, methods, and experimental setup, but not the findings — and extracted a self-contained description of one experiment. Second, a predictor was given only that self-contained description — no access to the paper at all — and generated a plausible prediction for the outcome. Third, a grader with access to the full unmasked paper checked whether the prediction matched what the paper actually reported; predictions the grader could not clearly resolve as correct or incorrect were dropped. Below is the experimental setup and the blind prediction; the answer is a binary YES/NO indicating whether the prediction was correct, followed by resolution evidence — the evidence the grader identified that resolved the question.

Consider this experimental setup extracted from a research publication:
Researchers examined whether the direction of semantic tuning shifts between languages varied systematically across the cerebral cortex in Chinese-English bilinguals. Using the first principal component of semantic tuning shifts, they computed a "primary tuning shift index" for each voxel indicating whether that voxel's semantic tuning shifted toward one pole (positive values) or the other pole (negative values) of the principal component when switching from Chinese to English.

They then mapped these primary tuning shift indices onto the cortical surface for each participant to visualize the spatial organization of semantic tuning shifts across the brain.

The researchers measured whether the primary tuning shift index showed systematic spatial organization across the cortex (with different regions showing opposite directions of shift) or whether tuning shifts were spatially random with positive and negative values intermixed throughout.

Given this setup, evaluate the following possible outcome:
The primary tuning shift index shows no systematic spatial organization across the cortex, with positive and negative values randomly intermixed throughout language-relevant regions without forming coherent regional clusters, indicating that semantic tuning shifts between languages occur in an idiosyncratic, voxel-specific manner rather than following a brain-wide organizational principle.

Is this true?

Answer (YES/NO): NO